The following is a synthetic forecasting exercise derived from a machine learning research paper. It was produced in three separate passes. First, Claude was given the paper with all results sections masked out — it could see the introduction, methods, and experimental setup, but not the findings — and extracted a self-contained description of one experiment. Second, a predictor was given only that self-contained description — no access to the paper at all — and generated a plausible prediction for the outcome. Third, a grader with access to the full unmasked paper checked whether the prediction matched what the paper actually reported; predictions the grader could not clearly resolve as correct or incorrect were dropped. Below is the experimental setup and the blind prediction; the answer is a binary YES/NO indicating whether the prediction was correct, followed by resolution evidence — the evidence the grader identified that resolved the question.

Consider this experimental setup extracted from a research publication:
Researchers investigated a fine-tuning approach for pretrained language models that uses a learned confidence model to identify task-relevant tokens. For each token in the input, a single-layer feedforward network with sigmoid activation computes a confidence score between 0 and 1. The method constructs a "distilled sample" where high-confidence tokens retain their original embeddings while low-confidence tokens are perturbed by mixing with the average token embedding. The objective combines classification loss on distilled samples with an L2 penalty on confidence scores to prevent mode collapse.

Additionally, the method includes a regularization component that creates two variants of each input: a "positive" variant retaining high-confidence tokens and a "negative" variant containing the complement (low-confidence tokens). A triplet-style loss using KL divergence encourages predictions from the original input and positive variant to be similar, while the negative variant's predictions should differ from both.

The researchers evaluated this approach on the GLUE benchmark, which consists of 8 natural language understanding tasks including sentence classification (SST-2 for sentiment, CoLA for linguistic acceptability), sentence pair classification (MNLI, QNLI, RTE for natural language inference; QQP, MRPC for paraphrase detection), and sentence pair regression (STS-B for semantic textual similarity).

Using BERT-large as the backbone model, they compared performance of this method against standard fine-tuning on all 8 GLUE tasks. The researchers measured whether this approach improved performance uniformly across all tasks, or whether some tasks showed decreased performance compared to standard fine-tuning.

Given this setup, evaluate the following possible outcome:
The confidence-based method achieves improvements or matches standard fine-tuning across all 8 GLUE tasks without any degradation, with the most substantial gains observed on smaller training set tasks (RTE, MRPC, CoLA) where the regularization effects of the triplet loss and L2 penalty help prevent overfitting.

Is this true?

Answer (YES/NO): NO